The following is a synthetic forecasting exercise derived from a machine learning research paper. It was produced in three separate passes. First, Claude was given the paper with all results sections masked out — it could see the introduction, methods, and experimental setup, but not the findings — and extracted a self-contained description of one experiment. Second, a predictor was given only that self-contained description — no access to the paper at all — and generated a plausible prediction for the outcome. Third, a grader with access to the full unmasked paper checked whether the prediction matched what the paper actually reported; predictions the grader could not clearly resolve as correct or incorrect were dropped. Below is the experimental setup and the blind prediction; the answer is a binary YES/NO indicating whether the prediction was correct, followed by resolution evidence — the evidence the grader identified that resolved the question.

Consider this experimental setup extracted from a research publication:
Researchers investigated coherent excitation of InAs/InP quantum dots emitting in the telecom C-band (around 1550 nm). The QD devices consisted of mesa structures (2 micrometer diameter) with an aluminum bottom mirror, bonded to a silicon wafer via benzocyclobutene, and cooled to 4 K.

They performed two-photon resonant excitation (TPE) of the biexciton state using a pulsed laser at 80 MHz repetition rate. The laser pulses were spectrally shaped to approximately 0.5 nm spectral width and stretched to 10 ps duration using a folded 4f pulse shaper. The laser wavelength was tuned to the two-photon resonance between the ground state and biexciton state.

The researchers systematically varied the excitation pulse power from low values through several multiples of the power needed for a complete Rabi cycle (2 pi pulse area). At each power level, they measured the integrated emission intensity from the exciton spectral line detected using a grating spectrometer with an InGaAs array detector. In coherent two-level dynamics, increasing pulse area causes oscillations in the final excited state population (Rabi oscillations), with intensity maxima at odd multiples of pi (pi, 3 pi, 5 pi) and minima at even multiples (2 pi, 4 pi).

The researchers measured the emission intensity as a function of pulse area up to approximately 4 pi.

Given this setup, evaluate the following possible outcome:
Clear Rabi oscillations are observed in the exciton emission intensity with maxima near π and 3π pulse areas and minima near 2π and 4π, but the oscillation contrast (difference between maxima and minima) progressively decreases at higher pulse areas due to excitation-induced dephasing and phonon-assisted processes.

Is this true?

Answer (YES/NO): YES